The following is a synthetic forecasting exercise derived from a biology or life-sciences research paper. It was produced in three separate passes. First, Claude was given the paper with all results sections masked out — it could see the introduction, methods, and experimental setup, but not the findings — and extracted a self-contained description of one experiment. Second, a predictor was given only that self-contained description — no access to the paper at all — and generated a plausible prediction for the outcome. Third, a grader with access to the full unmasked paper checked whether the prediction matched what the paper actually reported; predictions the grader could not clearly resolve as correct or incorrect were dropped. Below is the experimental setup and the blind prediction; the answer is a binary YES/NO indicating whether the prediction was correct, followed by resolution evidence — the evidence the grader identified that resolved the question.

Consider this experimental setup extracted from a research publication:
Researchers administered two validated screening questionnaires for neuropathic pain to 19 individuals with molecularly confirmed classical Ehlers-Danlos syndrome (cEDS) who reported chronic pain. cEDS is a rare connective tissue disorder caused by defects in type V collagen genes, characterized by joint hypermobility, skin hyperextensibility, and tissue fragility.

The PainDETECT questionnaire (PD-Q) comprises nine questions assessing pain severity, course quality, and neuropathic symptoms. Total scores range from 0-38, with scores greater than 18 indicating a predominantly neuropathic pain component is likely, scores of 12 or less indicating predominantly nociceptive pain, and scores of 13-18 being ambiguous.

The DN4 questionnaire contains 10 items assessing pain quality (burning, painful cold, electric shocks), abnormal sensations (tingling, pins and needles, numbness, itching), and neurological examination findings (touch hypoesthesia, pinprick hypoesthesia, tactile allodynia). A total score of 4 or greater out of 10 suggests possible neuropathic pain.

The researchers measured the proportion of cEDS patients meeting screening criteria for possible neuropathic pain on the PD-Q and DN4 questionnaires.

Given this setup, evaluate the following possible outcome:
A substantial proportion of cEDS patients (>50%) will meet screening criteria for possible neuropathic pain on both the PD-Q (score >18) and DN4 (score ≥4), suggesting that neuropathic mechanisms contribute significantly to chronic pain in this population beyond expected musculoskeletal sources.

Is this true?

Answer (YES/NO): NO